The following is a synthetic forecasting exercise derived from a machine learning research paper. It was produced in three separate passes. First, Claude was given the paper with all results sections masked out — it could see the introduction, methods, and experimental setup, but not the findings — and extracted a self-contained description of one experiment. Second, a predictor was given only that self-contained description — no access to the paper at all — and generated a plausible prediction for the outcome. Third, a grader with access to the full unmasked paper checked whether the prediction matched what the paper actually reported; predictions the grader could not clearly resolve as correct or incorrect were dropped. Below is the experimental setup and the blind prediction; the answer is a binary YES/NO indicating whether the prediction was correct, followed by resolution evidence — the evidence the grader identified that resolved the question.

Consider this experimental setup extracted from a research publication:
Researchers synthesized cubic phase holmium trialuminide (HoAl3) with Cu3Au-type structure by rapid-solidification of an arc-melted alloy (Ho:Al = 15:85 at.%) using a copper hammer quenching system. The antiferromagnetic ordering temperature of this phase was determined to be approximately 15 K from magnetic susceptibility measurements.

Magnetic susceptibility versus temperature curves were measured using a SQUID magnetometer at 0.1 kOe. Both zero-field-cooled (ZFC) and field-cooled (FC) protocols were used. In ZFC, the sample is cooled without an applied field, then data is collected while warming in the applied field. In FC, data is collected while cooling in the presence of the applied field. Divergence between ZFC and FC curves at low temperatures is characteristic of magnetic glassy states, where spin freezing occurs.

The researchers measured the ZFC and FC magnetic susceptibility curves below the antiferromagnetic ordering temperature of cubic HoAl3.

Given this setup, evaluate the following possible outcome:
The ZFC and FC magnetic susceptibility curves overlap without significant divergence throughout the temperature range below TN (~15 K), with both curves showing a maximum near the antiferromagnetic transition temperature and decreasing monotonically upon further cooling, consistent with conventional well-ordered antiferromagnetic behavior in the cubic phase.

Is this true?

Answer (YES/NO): NO